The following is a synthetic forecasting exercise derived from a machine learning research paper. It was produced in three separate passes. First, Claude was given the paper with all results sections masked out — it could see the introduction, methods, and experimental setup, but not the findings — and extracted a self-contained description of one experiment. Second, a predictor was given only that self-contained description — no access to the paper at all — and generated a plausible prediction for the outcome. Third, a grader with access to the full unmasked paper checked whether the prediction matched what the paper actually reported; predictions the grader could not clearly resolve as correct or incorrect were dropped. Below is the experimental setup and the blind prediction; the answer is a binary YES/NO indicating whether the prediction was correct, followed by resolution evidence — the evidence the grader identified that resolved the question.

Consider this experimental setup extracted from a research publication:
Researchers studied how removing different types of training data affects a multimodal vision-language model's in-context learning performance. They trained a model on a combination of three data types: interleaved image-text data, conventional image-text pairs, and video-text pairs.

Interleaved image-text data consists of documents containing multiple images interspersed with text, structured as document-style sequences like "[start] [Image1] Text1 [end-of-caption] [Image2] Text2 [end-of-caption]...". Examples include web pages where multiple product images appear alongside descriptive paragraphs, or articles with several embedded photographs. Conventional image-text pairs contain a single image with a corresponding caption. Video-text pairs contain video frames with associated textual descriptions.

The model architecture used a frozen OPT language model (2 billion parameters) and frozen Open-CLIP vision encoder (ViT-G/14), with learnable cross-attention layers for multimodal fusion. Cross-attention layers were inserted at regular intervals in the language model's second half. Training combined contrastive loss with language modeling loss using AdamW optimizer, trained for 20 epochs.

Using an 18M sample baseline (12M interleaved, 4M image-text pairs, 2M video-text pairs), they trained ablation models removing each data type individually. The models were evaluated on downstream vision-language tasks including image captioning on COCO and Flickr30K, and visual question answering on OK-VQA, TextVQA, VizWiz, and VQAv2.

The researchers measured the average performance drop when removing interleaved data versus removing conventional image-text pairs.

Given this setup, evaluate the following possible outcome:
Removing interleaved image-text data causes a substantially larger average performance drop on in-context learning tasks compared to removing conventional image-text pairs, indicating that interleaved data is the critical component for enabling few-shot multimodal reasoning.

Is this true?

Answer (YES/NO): YES